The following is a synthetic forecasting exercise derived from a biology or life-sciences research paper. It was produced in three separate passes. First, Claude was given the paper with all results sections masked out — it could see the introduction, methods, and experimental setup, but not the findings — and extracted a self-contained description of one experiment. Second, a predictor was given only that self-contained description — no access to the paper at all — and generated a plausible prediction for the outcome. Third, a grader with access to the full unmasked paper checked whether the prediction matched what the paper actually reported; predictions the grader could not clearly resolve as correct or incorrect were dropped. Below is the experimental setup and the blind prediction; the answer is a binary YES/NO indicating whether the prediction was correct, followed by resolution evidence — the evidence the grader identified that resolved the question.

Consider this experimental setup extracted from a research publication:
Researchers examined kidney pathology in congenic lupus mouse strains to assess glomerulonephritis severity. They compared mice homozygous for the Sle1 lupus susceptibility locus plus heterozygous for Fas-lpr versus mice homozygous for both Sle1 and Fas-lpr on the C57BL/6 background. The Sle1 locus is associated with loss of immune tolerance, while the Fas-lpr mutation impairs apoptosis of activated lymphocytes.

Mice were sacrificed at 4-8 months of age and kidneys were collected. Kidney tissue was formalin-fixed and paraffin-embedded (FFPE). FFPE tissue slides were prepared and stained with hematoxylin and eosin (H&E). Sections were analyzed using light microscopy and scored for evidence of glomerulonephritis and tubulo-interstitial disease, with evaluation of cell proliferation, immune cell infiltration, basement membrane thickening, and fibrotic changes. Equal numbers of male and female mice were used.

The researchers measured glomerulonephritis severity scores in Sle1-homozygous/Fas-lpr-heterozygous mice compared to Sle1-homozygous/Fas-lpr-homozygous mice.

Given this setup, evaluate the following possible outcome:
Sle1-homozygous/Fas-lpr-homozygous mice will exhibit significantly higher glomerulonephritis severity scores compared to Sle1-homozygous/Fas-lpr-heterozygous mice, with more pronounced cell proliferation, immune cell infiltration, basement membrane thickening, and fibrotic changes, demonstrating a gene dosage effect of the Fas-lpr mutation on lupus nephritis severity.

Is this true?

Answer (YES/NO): YES